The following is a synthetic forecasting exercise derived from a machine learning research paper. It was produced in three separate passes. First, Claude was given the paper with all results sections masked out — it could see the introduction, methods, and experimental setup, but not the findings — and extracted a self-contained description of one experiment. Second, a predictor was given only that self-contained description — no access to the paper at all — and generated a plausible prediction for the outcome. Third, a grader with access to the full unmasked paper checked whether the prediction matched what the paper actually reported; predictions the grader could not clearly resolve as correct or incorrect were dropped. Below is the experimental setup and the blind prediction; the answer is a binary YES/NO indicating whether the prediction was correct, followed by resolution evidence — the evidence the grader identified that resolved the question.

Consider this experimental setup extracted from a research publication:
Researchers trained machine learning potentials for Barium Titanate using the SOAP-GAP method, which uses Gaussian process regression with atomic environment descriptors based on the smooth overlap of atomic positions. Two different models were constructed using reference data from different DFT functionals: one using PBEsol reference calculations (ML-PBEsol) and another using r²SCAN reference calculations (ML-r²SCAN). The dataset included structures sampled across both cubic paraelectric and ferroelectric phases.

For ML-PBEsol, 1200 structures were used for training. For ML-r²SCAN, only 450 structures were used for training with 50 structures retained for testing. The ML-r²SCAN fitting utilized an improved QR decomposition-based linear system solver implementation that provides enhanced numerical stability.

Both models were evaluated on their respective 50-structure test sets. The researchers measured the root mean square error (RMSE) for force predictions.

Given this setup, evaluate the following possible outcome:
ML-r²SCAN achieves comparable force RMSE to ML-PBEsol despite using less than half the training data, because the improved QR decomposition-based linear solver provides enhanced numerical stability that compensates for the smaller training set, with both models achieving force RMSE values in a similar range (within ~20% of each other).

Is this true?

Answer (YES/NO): YES